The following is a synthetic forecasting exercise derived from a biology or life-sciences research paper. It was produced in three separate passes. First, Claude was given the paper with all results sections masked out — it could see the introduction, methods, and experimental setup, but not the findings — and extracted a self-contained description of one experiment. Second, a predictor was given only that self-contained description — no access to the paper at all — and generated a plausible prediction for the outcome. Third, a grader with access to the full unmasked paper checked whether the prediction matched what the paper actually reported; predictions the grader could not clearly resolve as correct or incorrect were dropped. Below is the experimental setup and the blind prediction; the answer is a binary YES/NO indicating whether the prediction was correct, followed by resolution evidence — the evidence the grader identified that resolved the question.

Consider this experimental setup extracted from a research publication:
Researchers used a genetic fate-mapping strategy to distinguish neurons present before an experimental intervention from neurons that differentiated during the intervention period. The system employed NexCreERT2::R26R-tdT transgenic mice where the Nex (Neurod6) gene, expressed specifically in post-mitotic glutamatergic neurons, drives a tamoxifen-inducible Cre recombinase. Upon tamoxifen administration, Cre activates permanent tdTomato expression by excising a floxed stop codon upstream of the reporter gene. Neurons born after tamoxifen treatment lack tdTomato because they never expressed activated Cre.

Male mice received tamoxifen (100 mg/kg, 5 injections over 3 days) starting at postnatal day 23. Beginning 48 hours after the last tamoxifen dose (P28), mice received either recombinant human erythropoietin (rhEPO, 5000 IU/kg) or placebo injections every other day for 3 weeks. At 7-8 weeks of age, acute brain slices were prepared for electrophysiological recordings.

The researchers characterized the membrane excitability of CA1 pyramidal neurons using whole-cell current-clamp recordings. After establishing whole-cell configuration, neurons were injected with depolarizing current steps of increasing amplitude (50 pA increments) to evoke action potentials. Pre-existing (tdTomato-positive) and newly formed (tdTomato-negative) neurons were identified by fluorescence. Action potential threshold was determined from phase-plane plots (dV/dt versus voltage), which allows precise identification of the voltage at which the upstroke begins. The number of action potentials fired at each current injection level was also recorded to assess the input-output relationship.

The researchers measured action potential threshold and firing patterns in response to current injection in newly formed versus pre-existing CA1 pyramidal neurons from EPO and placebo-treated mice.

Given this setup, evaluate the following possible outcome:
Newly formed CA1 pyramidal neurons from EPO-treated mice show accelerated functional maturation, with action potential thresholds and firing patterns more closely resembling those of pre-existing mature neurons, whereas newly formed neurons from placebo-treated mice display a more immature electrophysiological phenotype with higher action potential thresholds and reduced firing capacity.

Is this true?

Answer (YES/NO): NO